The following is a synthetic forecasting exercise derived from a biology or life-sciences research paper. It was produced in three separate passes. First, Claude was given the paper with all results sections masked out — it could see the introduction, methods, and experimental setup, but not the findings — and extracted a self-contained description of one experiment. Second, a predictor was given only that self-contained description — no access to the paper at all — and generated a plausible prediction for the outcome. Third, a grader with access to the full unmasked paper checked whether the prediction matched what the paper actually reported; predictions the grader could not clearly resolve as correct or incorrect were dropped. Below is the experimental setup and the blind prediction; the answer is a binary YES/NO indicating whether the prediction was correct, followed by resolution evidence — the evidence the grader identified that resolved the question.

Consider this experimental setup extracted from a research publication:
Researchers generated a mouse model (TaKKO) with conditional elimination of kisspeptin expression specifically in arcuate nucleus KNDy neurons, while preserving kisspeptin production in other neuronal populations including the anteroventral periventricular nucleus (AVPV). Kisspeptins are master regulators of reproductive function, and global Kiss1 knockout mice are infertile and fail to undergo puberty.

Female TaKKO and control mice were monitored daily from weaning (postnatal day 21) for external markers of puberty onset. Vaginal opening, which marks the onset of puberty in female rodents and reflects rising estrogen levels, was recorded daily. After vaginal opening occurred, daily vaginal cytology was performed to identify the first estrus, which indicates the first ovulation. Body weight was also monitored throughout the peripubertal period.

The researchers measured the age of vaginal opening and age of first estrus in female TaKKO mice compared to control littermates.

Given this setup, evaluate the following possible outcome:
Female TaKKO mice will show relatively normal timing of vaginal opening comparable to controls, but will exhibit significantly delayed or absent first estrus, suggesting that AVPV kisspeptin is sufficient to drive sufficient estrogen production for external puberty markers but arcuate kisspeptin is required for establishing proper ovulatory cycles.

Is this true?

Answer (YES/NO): NO